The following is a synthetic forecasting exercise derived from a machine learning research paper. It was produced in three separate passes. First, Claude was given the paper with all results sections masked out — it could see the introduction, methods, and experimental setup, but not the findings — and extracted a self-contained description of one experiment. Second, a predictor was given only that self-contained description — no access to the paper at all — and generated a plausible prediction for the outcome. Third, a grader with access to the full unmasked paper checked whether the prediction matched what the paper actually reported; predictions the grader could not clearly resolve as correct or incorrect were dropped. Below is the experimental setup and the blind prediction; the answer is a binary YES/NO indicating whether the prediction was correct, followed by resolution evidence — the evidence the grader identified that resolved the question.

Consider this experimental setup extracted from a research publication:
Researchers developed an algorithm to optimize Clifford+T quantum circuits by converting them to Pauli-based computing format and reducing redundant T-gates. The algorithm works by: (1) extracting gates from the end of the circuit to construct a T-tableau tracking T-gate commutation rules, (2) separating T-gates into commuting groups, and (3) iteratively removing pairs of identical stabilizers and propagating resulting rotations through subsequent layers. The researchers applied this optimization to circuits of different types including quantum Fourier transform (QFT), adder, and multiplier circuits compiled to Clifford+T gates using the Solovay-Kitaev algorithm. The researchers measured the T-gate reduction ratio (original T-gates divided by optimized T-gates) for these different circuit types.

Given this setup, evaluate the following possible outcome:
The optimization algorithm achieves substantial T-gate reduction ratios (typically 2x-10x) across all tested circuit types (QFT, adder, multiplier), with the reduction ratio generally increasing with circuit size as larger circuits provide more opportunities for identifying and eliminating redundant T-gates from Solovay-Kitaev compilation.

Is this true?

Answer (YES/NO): NO